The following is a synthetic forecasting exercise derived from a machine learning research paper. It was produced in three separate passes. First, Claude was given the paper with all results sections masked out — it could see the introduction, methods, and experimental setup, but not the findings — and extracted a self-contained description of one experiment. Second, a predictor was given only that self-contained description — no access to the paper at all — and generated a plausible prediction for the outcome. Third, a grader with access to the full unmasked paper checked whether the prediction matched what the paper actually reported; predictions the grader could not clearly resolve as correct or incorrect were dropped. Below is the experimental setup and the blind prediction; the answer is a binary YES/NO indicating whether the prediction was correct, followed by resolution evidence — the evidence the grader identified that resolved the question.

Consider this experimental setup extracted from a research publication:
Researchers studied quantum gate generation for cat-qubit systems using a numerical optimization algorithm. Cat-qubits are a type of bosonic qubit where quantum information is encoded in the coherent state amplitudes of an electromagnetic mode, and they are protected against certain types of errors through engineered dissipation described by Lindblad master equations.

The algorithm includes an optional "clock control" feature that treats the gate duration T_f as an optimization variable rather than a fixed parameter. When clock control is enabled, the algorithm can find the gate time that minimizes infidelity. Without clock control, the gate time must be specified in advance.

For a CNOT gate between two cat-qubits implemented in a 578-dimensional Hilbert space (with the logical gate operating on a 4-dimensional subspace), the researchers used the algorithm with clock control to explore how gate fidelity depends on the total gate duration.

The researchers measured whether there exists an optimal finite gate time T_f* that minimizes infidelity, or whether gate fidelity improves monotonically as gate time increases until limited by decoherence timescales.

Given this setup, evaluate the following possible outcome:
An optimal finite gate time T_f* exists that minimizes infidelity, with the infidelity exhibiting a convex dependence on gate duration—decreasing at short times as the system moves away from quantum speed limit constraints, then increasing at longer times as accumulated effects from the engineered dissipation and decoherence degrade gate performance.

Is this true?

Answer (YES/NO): YES